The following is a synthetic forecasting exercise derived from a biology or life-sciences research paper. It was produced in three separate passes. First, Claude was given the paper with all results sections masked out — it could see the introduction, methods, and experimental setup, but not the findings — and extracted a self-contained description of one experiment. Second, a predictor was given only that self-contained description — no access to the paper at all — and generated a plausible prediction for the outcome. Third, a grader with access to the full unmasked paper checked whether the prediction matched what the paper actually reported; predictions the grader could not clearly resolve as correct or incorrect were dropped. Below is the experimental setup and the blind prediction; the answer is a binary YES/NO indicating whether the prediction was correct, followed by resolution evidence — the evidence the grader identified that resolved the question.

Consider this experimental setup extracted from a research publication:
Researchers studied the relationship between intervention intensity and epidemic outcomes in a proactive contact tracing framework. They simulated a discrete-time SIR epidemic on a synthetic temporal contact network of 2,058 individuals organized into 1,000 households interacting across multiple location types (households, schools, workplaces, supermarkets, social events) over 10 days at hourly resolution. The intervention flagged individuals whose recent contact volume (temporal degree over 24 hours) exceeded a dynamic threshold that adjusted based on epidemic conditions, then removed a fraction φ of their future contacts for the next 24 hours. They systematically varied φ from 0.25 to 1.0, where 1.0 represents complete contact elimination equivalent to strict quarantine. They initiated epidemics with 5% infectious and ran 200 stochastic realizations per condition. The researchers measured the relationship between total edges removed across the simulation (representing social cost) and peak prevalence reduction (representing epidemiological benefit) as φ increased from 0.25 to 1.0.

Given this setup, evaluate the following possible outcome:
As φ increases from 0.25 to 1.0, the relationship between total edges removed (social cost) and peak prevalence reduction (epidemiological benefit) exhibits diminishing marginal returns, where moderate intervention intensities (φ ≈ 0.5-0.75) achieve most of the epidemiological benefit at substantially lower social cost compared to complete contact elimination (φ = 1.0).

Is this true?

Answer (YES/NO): YES